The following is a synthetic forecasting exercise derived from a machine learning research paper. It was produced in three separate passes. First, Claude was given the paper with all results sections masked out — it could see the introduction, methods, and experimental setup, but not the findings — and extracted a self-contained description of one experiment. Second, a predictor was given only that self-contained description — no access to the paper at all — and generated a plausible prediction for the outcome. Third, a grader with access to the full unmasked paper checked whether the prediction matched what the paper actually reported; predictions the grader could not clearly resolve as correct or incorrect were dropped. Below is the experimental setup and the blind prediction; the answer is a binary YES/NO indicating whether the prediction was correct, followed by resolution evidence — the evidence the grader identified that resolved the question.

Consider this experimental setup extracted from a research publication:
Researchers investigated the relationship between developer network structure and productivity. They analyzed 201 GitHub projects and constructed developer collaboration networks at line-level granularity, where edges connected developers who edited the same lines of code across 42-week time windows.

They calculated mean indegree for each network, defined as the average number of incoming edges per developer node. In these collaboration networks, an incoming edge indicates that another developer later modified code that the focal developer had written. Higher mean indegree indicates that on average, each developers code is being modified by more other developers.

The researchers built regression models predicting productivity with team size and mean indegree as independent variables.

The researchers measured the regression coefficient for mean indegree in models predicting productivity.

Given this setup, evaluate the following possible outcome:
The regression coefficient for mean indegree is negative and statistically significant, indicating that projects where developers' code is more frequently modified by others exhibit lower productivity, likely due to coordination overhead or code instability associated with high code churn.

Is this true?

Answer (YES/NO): NO